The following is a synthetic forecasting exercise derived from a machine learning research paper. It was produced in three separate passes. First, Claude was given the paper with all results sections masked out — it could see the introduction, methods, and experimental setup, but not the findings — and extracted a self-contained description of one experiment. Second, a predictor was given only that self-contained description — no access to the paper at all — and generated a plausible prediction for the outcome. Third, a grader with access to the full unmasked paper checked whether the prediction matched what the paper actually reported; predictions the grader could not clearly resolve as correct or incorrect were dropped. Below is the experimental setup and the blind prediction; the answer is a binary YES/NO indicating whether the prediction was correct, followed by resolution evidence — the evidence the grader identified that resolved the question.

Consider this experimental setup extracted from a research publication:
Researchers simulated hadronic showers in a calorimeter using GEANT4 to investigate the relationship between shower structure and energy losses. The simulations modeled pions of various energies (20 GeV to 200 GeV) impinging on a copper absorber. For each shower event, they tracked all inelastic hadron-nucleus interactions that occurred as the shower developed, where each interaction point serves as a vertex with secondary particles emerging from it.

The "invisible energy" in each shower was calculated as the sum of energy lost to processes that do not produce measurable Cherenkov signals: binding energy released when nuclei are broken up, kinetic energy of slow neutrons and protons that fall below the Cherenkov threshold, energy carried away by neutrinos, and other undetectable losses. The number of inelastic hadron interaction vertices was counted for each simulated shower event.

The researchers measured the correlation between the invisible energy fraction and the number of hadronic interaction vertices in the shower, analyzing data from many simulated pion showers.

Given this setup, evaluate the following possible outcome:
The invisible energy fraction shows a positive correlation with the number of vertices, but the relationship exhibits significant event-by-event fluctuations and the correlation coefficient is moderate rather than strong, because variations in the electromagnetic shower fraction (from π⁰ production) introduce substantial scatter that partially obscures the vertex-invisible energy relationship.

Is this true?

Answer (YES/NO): NO